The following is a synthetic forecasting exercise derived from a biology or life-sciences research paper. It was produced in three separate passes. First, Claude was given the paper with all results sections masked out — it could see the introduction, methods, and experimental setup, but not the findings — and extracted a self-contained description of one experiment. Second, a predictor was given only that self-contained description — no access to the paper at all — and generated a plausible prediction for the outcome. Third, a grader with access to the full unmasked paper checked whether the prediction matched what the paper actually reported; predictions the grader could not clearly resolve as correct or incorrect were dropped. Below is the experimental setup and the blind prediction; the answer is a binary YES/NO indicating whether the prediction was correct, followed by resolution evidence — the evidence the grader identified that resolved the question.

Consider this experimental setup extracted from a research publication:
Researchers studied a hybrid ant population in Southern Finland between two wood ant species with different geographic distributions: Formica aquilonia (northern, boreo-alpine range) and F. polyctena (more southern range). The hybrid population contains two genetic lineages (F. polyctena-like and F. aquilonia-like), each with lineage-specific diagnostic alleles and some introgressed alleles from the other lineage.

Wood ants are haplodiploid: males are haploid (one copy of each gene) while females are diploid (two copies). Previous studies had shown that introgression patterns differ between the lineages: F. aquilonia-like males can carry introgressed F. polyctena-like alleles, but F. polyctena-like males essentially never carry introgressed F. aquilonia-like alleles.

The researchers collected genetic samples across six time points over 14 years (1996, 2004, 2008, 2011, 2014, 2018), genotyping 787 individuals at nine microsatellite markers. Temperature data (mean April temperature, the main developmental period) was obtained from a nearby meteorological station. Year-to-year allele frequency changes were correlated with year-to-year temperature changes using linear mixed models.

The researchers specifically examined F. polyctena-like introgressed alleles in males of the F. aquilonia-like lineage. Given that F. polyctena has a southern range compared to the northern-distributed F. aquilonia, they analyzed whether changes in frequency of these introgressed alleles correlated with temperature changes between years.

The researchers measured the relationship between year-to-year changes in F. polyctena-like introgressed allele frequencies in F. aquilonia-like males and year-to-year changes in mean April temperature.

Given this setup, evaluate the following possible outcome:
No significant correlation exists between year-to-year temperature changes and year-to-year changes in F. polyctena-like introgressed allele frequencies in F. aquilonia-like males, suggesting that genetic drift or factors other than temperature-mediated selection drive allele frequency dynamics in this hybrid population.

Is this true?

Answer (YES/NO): NO